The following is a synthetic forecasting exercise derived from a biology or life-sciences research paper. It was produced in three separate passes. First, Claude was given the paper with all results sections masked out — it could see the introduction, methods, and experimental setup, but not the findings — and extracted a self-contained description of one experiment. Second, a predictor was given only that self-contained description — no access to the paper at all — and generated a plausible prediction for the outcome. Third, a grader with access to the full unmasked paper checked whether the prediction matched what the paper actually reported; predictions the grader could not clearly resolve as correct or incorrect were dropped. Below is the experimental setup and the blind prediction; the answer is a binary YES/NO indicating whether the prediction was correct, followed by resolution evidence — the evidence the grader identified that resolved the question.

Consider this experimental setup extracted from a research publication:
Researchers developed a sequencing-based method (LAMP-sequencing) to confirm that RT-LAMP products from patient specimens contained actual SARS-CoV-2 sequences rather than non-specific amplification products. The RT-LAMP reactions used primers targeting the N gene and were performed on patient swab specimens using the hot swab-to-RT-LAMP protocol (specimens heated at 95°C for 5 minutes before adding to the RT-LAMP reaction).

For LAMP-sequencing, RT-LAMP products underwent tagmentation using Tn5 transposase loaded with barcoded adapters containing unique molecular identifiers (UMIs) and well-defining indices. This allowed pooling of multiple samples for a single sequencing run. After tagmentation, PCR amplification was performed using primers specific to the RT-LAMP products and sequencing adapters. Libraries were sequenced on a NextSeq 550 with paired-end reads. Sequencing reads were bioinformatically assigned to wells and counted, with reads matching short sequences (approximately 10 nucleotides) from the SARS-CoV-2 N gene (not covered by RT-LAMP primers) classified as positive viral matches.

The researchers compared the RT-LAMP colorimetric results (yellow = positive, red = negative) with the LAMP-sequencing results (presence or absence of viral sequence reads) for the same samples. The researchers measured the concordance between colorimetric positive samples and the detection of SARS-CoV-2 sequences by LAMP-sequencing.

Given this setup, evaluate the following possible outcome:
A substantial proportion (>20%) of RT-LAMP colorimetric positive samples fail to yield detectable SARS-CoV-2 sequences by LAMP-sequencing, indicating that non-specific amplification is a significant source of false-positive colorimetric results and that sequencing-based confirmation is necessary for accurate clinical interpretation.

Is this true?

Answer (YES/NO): NO